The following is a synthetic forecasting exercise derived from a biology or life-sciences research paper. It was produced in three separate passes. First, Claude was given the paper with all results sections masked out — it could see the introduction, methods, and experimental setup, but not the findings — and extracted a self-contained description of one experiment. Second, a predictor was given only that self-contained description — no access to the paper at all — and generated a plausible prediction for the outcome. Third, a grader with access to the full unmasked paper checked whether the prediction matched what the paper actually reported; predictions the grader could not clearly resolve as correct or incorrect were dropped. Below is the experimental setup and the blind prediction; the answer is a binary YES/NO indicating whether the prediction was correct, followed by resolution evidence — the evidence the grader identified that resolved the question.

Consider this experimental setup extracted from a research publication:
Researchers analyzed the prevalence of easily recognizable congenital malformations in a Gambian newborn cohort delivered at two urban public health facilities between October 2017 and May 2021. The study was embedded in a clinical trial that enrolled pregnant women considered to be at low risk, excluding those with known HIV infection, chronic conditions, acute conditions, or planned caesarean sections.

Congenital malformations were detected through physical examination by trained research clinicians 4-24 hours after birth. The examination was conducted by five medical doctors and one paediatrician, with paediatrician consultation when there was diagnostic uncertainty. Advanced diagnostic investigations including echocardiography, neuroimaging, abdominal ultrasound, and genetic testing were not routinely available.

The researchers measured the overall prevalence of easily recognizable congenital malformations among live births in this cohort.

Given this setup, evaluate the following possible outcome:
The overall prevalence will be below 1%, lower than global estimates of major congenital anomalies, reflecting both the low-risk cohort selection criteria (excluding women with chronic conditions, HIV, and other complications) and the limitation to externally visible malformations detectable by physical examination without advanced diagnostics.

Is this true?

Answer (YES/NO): NO